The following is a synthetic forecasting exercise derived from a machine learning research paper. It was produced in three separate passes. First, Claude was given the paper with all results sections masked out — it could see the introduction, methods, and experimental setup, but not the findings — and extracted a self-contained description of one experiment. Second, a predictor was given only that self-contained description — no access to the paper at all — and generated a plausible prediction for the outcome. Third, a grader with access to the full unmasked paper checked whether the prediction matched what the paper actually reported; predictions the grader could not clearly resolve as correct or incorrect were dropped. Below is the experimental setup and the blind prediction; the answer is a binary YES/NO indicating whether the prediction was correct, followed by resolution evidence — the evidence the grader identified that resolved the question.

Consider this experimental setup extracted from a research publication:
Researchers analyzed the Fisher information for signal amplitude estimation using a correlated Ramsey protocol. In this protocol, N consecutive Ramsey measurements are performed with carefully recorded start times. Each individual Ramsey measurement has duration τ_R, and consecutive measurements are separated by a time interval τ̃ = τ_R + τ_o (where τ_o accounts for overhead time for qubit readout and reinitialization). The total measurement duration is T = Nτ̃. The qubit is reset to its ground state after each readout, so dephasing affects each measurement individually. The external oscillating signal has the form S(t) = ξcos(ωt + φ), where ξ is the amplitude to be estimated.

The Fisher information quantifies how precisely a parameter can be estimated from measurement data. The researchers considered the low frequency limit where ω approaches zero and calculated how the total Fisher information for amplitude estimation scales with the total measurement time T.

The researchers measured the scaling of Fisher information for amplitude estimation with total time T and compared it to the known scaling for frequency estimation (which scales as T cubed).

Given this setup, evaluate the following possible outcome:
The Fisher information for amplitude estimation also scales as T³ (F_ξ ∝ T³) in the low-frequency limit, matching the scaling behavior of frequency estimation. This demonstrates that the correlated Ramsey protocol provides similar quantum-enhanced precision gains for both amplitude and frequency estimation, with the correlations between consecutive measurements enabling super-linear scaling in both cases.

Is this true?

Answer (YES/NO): NO